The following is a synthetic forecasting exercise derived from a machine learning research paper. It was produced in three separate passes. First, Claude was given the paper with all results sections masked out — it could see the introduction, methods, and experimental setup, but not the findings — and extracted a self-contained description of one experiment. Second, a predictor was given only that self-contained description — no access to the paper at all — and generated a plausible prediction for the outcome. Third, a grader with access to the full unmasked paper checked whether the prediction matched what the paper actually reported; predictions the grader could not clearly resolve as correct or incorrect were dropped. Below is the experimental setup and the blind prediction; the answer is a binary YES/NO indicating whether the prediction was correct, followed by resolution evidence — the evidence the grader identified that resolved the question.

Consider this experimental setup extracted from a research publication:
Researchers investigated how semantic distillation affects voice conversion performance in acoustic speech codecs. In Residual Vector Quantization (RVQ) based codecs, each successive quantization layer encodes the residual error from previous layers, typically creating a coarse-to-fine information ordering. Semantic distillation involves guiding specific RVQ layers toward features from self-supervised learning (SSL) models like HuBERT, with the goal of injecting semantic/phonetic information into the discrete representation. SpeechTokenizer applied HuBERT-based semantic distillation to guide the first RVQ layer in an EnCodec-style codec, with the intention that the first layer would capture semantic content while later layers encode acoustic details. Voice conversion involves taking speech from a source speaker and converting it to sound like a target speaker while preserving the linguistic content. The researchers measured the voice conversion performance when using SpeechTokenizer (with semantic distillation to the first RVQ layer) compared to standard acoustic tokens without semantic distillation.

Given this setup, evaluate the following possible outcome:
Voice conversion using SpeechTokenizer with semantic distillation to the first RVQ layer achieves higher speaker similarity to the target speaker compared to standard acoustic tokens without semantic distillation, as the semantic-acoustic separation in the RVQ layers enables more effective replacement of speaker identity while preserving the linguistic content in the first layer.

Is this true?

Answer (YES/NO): NO